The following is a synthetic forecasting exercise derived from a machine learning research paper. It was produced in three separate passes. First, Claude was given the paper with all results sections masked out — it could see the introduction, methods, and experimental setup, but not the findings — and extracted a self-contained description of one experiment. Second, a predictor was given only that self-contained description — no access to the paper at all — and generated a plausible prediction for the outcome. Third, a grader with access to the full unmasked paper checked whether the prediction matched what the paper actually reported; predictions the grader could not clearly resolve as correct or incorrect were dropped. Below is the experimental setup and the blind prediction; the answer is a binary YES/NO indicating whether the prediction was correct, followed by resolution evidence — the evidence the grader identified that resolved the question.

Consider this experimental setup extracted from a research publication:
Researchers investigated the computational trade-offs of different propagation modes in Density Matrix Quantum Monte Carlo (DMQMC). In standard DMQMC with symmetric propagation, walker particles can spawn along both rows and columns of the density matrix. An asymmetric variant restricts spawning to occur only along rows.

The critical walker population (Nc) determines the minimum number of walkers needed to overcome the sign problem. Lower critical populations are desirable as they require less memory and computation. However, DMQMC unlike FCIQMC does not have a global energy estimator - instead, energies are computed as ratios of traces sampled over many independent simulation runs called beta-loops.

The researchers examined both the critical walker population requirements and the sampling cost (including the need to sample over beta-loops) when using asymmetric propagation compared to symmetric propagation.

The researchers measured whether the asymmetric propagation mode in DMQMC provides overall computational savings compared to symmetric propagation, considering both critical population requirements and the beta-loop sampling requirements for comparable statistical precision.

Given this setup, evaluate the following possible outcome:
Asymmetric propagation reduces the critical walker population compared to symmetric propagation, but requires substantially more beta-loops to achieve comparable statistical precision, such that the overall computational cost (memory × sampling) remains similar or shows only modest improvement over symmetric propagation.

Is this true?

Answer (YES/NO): YES